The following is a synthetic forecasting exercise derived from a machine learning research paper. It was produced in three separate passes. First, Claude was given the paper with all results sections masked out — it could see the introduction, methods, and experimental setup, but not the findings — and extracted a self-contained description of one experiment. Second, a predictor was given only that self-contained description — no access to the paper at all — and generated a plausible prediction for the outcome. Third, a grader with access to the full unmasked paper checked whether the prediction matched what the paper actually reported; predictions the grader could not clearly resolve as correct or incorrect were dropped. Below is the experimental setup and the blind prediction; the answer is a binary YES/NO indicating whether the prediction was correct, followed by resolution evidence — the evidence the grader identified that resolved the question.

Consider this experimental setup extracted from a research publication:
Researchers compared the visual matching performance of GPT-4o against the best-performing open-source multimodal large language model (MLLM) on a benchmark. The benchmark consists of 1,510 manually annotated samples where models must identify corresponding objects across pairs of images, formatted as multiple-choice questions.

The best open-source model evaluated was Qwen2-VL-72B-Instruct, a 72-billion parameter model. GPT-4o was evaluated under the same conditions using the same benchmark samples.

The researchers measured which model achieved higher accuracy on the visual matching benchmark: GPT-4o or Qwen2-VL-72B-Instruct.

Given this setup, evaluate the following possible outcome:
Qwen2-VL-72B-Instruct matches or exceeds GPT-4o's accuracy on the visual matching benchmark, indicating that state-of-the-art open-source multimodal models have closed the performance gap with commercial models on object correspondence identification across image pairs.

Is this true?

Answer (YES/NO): NO